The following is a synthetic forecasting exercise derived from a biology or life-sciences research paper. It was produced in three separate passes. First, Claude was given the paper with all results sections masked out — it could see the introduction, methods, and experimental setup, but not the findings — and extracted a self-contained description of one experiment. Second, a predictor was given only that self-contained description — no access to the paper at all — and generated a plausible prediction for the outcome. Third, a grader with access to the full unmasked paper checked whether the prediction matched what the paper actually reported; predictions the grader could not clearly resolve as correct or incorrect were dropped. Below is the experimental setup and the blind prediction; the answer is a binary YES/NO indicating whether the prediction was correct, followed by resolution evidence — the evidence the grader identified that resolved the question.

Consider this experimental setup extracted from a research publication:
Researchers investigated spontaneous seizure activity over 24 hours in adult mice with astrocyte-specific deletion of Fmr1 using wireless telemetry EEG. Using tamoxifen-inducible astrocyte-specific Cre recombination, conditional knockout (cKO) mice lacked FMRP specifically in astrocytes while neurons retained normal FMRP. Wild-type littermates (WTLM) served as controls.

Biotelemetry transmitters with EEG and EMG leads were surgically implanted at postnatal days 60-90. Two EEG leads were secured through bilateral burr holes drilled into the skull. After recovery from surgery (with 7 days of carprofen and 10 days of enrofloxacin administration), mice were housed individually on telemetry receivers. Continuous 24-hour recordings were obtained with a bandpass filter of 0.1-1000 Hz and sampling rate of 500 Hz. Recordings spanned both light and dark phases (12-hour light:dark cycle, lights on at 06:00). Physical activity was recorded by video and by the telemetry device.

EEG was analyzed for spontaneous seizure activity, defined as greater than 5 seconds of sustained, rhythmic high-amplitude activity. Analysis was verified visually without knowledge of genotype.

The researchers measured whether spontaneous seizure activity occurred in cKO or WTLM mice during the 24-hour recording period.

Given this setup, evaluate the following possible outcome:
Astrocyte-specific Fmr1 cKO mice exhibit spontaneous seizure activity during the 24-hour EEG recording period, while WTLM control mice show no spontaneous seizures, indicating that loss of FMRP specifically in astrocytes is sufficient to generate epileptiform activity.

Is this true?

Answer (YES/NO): NO